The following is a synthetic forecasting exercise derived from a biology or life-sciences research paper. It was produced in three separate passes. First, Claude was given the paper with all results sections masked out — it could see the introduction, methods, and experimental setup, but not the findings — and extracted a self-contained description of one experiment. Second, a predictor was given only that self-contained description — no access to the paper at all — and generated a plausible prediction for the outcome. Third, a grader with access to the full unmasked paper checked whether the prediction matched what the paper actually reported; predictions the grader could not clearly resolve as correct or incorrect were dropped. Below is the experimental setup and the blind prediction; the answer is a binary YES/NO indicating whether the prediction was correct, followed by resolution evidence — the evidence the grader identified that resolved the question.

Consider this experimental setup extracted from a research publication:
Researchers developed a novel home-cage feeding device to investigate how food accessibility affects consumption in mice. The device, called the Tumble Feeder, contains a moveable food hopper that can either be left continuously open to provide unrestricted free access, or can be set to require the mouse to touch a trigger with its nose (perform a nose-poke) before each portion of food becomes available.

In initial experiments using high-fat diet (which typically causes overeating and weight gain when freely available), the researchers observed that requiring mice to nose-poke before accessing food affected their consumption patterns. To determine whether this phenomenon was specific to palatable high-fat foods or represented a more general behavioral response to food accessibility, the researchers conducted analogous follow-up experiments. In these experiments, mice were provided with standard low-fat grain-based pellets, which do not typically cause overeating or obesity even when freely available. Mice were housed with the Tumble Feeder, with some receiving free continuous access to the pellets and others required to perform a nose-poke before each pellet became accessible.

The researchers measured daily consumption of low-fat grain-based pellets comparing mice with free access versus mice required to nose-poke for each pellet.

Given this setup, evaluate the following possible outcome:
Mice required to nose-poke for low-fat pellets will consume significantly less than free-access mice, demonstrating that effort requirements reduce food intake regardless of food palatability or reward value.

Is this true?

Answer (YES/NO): YES